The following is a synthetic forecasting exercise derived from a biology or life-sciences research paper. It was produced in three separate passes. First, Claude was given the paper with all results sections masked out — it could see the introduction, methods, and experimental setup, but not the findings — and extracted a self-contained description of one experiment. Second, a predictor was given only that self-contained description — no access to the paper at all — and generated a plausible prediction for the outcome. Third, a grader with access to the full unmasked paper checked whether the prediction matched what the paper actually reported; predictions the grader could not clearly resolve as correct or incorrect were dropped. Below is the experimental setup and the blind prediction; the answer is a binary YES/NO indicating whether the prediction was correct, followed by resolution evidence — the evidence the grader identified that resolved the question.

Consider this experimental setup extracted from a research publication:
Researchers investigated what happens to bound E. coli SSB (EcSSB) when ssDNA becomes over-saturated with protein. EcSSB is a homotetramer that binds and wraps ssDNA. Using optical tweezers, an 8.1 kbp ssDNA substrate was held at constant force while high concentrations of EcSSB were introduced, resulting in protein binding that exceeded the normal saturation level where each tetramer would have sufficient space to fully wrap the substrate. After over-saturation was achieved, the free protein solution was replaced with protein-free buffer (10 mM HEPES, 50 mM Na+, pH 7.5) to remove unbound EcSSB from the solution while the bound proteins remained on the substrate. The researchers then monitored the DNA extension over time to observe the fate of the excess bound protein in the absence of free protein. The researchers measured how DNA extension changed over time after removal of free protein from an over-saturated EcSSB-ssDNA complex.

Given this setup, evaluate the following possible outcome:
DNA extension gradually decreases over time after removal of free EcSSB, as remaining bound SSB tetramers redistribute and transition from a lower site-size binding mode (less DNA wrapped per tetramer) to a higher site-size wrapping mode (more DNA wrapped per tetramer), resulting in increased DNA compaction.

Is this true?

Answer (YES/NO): YES